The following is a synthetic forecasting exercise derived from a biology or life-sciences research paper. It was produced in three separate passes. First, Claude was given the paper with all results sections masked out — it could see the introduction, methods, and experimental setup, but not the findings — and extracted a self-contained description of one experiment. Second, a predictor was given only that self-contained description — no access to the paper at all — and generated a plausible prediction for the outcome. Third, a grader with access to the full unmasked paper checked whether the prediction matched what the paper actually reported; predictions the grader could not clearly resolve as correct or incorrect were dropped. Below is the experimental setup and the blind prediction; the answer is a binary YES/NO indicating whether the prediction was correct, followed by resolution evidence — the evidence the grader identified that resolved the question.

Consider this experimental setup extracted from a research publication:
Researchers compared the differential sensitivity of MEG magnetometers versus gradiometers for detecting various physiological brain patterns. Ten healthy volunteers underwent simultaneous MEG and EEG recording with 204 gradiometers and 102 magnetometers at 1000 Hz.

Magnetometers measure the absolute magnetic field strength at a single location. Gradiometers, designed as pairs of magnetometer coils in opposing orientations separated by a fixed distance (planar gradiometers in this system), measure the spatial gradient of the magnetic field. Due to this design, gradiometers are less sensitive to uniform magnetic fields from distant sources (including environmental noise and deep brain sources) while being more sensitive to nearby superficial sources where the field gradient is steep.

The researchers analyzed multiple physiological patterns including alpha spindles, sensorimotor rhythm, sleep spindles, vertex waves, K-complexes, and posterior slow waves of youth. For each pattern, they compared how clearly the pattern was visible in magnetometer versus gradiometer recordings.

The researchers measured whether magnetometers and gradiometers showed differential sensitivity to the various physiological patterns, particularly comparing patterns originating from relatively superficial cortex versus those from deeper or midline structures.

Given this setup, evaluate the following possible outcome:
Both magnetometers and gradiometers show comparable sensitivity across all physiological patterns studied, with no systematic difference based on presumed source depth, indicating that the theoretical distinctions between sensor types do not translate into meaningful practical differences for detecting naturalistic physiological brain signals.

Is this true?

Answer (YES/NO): NO